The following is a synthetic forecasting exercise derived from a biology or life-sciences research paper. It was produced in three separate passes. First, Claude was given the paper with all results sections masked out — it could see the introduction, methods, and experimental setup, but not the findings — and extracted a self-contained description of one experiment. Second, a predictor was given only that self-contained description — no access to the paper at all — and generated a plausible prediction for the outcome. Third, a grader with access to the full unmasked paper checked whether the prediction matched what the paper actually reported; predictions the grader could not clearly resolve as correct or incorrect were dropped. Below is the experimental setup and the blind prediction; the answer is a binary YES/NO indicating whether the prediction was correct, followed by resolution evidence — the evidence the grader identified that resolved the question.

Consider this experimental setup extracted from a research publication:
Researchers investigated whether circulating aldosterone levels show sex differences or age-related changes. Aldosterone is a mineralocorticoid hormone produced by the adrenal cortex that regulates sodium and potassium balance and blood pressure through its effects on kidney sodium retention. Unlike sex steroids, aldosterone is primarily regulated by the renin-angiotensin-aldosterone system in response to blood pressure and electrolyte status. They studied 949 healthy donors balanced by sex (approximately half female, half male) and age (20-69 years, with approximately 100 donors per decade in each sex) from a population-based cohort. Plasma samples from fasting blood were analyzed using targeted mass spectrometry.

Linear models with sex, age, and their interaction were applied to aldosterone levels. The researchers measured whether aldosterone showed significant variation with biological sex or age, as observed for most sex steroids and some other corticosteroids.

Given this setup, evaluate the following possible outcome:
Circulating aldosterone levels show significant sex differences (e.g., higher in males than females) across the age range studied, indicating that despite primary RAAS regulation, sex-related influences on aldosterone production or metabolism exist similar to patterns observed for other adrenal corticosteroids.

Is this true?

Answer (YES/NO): NO